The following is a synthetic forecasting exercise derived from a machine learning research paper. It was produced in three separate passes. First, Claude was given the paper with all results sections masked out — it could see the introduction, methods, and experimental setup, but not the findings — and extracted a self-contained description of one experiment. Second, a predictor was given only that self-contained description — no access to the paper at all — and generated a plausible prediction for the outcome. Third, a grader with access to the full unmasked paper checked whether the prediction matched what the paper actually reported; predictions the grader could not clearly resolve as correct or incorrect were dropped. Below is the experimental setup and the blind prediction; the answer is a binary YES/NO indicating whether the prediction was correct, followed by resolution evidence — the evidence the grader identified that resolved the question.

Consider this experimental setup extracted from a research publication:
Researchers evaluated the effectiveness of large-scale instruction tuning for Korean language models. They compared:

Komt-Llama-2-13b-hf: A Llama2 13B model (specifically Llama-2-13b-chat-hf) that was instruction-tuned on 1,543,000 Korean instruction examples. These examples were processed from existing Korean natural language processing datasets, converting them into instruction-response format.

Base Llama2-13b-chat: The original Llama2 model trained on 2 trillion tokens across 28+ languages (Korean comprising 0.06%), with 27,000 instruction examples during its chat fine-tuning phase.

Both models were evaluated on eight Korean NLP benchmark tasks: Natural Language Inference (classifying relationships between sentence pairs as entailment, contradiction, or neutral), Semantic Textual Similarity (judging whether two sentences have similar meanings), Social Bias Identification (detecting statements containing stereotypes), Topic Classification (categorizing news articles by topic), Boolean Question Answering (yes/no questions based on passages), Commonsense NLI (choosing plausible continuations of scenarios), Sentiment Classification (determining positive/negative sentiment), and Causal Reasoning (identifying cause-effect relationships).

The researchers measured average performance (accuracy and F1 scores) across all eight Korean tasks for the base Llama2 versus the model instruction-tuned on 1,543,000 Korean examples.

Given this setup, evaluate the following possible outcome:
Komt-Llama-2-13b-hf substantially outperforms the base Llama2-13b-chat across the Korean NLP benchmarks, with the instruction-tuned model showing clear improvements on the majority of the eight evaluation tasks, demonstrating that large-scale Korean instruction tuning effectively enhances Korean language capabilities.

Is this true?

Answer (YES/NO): NO